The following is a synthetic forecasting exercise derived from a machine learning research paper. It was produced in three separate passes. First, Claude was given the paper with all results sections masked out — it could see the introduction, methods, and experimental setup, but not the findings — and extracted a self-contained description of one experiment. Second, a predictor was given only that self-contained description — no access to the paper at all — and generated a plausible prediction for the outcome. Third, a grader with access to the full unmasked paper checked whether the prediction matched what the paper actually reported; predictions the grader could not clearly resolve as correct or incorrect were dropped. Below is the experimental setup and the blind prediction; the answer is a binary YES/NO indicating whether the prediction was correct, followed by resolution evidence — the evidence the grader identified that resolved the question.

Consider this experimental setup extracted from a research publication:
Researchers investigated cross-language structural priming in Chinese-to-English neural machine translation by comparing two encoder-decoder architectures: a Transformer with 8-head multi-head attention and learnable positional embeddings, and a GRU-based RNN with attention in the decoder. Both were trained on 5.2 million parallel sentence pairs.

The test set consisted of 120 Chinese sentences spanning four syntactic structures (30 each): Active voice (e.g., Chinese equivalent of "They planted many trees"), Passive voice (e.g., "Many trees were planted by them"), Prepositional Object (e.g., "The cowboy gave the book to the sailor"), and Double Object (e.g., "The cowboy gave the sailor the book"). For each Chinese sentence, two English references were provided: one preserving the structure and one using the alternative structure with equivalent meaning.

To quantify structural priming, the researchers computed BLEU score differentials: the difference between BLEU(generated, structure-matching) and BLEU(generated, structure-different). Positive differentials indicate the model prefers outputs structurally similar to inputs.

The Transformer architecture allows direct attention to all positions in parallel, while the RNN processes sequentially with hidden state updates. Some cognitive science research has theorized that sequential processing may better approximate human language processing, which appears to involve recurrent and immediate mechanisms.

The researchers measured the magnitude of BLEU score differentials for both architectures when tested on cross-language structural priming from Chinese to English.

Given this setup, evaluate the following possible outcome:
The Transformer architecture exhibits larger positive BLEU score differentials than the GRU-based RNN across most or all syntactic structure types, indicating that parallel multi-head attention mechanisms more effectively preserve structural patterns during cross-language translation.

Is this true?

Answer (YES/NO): YES